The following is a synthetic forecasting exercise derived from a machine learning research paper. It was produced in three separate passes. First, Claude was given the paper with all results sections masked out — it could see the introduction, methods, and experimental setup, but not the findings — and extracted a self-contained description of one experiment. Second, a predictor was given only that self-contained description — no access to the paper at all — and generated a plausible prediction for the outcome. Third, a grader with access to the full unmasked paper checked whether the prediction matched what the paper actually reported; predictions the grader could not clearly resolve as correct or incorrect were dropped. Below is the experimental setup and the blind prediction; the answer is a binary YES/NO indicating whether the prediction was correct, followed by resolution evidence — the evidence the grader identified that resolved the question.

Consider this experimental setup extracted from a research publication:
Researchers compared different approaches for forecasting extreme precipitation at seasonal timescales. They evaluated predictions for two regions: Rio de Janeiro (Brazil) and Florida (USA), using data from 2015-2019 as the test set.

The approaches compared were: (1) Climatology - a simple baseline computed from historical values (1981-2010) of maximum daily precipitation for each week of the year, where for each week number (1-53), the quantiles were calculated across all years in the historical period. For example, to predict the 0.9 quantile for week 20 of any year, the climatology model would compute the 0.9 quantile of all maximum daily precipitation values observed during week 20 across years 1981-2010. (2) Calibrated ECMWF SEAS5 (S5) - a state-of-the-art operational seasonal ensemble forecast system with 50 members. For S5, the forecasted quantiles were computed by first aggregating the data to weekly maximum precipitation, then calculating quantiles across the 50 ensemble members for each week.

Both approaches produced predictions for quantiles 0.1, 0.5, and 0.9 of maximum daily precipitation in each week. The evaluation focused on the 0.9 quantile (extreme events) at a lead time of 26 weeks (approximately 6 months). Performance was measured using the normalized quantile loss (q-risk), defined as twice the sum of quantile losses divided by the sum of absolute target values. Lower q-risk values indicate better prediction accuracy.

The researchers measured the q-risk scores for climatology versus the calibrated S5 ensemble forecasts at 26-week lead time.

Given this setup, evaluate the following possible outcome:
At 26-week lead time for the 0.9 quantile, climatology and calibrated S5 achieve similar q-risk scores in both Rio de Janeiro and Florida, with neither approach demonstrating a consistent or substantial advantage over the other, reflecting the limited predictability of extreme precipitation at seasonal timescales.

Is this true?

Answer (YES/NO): NO